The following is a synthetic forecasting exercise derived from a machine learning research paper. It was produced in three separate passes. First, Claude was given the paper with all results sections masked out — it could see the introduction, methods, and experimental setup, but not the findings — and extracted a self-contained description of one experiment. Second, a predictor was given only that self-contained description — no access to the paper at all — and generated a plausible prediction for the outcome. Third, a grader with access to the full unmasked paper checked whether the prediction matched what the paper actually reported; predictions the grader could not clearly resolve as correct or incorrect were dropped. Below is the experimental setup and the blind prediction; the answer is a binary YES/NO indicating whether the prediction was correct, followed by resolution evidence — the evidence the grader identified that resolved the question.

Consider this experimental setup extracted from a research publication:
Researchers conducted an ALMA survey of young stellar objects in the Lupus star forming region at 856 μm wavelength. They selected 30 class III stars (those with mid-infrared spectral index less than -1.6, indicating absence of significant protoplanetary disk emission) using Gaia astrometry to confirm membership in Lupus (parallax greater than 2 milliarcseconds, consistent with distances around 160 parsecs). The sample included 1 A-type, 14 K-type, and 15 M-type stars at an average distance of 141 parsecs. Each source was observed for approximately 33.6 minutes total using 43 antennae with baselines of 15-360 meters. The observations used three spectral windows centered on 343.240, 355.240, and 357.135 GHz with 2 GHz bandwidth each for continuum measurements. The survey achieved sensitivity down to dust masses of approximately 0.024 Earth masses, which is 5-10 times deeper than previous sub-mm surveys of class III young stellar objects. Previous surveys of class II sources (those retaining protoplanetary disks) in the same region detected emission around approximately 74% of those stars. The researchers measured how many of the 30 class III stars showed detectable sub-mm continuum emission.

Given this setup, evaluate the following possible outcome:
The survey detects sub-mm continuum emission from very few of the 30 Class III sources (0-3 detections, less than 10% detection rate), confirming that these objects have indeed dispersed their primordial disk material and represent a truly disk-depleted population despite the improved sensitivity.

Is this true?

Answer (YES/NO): NO